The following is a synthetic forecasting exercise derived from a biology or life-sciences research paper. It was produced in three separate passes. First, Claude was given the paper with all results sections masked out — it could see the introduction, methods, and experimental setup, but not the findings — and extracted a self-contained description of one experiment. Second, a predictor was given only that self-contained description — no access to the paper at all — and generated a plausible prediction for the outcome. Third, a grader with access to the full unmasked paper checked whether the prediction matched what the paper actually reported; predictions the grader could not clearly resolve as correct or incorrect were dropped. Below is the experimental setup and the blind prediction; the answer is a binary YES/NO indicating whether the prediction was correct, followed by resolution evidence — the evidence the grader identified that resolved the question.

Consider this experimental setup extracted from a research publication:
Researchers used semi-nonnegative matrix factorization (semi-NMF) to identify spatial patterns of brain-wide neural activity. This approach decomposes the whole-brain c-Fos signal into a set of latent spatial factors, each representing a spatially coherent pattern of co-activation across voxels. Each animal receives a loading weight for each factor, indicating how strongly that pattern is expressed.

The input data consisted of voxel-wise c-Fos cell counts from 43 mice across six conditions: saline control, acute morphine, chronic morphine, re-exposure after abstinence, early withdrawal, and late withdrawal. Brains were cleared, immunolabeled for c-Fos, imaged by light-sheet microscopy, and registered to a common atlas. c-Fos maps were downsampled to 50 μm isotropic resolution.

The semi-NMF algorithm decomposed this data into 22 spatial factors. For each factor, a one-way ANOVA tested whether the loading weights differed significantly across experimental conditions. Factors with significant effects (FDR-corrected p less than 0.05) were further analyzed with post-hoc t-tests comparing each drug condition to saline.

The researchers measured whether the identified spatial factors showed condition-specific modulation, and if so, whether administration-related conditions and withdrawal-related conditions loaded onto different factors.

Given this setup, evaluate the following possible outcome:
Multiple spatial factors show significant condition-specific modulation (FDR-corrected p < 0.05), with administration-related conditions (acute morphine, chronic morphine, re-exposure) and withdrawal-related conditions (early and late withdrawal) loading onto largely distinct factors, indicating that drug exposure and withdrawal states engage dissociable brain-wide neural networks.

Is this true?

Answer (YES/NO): YES